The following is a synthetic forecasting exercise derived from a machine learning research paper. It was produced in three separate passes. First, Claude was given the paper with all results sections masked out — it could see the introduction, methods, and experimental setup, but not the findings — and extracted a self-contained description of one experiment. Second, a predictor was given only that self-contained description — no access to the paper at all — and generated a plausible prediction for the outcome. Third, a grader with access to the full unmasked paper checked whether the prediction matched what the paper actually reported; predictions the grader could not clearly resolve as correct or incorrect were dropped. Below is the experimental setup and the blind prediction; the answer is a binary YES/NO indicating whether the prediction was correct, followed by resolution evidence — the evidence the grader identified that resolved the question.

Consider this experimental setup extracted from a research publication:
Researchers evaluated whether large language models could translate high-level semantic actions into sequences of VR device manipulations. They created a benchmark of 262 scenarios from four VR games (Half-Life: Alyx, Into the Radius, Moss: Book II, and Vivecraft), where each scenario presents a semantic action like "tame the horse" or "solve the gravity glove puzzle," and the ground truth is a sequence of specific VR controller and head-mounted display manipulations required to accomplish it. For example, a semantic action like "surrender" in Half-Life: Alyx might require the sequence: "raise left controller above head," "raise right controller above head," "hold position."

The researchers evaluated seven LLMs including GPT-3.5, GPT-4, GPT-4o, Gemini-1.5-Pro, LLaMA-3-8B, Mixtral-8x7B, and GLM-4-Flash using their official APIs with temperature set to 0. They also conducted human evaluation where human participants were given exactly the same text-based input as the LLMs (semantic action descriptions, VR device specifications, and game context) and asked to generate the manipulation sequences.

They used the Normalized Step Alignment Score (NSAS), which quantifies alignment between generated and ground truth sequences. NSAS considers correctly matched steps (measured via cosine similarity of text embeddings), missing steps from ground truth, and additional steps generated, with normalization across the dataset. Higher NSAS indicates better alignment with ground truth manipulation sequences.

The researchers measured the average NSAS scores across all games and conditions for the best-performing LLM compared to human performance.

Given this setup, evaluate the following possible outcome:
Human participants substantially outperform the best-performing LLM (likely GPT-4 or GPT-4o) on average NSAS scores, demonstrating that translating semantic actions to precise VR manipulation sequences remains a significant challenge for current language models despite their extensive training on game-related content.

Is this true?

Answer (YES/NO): NO